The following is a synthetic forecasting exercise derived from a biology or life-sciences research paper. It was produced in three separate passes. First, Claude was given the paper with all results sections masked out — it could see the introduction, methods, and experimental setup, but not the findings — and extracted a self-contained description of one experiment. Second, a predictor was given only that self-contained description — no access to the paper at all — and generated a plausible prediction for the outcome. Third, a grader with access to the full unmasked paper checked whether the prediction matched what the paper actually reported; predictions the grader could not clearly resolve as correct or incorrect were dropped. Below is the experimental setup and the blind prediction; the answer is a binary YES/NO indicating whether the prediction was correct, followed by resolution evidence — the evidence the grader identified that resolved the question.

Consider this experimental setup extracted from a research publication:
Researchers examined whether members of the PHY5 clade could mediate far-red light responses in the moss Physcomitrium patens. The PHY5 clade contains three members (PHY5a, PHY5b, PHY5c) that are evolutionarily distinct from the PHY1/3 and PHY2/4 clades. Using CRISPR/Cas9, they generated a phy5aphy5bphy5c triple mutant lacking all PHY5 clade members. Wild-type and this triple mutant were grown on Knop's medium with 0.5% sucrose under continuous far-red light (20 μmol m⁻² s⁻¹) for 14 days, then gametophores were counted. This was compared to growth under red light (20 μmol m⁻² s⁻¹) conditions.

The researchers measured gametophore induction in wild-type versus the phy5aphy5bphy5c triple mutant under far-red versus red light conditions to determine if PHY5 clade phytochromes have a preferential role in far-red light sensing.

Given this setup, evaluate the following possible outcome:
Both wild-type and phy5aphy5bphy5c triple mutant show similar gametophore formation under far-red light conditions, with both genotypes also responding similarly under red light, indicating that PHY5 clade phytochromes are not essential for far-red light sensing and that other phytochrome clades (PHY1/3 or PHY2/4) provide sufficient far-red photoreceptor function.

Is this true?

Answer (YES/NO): NO